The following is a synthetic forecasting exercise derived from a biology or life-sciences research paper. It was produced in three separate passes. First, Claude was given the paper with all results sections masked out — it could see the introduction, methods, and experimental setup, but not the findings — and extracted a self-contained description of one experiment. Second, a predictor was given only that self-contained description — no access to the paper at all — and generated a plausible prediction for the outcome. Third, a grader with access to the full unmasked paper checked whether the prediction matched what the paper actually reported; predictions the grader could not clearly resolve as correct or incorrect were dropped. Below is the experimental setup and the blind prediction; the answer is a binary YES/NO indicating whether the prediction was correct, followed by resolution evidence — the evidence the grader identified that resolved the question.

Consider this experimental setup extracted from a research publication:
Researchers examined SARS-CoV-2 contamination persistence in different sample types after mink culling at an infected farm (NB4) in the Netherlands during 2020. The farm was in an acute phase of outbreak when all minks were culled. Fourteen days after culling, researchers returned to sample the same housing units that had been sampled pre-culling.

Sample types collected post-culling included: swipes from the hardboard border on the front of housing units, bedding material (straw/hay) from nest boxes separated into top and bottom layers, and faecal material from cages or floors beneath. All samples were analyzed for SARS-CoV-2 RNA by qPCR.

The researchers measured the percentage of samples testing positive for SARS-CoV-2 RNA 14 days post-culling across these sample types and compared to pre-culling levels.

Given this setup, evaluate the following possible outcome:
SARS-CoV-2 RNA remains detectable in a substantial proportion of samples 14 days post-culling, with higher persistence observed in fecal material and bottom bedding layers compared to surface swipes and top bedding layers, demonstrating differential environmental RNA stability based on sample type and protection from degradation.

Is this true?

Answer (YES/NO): NO